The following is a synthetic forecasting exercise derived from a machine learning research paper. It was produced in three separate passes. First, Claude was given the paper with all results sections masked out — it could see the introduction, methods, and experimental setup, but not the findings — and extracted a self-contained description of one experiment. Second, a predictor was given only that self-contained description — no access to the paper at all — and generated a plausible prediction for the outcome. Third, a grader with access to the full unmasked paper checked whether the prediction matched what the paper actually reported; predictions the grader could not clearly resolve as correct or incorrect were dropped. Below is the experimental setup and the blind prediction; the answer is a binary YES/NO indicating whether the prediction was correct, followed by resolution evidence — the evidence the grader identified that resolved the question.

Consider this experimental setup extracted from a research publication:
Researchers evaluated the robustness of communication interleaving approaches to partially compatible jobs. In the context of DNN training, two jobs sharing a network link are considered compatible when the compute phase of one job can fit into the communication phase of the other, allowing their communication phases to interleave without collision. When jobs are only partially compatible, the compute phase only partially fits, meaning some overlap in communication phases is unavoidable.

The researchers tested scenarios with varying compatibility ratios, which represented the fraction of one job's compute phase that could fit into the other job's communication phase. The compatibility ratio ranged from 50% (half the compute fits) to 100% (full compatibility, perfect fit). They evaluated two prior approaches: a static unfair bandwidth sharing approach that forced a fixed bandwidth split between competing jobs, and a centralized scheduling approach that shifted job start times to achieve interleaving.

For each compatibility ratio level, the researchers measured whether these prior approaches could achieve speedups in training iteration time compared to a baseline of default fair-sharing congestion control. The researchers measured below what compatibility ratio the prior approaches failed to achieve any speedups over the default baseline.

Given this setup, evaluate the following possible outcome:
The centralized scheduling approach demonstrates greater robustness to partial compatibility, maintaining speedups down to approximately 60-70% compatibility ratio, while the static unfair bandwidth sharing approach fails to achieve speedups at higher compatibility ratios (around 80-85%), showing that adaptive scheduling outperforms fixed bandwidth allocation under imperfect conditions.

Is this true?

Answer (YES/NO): NO